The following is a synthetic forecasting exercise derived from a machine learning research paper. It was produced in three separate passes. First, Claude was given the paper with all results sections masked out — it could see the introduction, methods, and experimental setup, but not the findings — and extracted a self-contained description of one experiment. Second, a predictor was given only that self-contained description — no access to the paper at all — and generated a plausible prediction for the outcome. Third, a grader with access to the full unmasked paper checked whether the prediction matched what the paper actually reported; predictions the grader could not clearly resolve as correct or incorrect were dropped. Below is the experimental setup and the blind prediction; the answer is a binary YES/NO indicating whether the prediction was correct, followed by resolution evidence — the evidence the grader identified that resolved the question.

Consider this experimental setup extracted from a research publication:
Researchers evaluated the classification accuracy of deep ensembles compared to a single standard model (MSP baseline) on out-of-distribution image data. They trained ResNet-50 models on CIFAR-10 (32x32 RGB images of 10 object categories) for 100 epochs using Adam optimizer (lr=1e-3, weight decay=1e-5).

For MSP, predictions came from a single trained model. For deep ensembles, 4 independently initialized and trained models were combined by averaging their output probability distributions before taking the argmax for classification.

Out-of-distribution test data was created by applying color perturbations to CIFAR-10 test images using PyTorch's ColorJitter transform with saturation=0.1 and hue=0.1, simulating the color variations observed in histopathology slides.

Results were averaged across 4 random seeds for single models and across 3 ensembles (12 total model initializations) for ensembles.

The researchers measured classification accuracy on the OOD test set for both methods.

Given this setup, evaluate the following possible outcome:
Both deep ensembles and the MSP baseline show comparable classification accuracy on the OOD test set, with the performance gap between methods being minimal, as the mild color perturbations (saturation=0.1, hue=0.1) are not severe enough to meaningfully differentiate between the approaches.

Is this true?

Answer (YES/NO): NO